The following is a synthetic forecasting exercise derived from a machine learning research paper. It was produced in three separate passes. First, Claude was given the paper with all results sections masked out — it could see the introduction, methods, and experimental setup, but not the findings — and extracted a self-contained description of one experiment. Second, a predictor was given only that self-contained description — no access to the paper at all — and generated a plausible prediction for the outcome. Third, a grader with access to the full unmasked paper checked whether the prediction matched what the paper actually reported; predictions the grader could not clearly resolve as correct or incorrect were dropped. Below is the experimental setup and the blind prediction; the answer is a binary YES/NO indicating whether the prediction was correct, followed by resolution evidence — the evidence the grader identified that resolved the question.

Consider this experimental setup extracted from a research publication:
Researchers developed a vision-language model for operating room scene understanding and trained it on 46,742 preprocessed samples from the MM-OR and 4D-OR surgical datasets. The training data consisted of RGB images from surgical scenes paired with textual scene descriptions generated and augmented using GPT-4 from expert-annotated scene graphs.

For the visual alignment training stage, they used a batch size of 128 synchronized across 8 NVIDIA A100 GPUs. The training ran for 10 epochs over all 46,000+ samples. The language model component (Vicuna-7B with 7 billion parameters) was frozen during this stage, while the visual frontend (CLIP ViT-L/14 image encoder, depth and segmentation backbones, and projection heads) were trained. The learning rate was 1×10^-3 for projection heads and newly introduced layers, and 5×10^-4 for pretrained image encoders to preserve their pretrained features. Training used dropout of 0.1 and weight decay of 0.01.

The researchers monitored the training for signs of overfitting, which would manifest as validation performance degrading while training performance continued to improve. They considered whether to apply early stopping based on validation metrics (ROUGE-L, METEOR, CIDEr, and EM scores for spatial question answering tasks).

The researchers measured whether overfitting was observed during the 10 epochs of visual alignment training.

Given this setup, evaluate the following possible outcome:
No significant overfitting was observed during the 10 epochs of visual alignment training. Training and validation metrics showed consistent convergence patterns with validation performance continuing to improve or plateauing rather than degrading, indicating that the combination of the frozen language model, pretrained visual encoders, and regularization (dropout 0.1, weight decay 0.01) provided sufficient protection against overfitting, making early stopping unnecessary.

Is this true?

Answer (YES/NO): YES